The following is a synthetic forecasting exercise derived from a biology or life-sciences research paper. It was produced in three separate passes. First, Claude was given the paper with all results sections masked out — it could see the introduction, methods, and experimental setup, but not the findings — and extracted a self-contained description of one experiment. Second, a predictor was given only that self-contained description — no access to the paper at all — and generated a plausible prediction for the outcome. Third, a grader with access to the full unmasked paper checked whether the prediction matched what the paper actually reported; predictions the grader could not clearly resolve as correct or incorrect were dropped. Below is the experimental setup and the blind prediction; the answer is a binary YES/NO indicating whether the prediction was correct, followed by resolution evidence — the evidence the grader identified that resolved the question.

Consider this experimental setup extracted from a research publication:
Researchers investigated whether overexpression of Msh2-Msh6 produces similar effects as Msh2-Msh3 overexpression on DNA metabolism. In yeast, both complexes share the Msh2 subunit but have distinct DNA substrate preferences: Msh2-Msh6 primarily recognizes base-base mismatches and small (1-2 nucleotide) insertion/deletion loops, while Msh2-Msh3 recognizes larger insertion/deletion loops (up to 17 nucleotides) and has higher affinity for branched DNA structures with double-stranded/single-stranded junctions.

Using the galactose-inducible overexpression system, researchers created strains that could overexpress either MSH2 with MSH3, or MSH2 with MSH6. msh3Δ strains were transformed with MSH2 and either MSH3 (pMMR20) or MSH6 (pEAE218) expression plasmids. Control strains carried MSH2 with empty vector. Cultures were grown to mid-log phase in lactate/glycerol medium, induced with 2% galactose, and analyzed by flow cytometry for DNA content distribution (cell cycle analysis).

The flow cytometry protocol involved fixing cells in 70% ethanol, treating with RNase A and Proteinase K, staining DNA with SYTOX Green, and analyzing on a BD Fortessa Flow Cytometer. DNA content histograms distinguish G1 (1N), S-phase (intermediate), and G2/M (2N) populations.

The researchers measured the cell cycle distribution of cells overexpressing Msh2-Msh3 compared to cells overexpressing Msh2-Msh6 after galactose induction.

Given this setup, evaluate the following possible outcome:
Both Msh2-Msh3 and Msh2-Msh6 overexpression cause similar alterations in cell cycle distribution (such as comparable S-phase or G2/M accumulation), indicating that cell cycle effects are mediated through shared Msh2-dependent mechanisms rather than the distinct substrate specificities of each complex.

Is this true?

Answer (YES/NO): NO